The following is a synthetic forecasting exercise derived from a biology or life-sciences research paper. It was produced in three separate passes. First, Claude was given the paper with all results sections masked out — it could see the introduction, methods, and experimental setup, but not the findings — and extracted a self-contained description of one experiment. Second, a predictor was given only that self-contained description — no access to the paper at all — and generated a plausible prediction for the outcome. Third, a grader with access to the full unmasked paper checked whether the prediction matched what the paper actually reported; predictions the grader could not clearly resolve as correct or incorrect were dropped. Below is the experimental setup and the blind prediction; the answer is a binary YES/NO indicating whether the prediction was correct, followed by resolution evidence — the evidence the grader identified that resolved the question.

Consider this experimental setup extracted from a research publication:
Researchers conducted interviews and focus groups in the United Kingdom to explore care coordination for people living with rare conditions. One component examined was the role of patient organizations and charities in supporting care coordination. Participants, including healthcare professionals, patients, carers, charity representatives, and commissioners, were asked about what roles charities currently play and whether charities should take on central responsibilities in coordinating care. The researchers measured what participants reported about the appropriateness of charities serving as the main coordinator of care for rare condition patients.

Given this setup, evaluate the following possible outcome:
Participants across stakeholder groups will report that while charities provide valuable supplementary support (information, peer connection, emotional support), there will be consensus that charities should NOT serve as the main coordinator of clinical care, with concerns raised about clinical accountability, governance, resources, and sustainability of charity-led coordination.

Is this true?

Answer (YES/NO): NO